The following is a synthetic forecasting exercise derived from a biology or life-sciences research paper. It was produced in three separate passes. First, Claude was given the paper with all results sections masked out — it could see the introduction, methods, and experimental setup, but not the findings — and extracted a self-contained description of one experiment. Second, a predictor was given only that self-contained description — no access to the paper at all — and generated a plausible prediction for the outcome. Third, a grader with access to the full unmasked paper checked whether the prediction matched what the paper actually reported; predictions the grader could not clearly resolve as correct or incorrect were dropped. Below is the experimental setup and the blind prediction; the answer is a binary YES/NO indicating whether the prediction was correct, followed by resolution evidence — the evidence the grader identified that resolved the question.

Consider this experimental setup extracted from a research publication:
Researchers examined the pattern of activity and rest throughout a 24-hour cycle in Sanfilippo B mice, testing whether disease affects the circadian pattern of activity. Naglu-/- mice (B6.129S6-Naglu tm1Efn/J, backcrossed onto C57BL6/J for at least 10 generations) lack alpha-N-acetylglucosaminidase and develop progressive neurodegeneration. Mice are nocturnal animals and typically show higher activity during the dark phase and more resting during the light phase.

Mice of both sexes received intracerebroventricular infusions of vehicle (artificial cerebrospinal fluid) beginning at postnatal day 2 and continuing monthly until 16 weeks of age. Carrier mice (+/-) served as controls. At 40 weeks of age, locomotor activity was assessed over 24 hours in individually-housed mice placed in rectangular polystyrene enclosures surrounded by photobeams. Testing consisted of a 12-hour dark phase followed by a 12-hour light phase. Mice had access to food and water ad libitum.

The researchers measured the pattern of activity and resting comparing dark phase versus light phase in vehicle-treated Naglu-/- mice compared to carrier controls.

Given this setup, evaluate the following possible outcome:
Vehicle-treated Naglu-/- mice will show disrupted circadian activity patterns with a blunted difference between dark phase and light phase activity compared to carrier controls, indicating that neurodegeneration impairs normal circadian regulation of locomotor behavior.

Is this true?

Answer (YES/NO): NO